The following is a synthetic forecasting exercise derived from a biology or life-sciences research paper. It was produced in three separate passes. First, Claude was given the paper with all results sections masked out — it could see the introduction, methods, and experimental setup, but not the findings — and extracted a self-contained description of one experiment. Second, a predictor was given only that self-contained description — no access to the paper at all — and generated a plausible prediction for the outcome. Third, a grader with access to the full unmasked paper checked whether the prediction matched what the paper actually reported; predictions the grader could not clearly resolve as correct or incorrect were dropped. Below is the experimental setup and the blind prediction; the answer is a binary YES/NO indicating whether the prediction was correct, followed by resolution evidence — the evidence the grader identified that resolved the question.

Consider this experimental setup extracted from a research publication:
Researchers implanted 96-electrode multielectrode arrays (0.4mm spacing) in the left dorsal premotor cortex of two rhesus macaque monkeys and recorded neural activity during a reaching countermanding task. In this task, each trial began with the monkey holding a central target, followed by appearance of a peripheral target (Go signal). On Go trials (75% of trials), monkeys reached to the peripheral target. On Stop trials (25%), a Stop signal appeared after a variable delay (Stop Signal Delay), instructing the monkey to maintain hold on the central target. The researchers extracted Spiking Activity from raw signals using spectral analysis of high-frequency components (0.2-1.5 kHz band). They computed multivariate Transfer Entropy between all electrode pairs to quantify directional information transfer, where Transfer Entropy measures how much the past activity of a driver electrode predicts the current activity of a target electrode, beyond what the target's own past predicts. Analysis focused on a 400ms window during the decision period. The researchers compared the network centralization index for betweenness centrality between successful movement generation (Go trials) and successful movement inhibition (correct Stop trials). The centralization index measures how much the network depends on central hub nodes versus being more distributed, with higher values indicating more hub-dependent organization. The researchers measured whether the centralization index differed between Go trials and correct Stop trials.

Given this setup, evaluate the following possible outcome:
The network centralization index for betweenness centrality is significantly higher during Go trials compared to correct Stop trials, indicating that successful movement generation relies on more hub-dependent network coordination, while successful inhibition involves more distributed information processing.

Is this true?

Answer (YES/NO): NO